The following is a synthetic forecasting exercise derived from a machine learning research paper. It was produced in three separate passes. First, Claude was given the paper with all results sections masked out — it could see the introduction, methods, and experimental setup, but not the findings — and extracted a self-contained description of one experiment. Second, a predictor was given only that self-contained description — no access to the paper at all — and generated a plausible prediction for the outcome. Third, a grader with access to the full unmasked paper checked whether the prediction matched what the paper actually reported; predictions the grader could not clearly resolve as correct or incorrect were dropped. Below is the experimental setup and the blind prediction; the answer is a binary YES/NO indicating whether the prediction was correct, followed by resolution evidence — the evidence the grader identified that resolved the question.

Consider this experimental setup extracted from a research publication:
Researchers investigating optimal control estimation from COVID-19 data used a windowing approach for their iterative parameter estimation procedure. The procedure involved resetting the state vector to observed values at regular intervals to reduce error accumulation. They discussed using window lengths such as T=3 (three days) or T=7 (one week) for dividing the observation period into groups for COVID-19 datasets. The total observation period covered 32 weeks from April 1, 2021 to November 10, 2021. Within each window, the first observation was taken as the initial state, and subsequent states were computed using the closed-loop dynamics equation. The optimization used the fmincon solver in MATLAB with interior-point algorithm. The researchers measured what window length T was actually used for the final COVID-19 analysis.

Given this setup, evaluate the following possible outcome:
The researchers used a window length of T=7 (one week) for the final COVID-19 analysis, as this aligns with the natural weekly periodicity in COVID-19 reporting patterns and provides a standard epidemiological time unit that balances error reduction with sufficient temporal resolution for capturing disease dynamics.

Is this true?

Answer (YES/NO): NO